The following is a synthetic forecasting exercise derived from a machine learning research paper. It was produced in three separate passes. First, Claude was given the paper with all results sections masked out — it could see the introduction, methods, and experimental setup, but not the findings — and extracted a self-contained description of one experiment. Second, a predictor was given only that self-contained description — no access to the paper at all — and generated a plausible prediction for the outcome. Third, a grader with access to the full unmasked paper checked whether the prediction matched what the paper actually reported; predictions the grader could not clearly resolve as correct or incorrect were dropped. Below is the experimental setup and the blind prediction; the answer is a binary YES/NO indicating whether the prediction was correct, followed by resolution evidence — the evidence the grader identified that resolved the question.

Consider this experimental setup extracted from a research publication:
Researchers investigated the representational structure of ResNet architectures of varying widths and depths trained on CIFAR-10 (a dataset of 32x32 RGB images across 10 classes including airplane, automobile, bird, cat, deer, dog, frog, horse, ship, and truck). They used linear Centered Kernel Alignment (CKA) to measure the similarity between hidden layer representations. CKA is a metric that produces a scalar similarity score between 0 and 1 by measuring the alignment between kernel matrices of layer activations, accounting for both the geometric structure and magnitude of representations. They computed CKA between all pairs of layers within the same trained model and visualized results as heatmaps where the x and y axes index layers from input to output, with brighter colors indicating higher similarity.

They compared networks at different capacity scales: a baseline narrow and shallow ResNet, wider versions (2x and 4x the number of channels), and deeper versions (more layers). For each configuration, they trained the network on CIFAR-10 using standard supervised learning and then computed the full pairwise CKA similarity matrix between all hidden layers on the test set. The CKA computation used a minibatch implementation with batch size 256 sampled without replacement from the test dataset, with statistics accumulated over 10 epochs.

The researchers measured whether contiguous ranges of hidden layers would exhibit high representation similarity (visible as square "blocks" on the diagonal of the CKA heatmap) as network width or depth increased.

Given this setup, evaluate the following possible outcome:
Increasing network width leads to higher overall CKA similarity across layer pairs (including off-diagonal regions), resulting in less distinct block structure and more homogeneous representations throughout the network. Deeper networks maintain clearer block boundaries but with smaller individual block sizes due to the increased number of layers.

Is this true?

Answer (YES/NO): NO